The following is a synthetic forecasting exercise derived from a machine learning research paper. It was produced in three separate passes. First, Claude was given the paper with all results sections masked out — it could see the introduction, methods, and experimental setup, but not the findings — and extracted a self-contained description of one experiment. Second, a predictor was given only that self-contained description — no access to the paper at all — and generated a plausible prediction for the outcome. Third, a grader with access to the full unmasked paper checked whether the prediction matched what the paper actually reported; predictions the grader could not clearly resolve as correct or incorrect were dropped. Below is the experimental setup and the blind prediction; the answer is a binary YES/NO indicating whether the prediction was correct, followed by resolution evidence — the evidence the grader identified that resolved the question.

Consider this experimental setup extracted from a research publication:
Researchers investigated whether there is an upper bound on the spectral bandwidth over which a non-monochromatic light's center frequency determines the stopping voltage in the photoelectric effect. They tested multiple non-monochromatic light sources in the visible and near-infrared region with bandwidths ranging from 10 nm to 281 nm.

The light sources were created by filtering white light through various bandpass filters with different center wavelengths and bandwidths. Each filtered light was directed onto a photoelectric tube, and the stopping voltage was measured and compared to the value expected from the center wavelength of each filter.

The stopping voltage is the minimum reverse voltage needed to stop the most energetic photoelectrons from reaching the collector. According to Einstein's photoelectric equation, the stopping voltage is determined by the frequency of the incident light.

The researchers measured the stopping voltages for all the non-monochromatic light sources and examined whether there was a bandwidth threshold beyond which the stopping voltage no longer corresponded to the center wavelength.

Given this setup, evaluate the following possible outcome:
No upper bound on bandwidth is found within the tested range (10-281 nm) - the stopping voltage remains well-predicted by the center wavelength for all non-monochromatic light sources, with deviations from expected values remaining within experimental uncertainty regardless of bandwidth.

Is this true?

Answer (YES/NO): NO